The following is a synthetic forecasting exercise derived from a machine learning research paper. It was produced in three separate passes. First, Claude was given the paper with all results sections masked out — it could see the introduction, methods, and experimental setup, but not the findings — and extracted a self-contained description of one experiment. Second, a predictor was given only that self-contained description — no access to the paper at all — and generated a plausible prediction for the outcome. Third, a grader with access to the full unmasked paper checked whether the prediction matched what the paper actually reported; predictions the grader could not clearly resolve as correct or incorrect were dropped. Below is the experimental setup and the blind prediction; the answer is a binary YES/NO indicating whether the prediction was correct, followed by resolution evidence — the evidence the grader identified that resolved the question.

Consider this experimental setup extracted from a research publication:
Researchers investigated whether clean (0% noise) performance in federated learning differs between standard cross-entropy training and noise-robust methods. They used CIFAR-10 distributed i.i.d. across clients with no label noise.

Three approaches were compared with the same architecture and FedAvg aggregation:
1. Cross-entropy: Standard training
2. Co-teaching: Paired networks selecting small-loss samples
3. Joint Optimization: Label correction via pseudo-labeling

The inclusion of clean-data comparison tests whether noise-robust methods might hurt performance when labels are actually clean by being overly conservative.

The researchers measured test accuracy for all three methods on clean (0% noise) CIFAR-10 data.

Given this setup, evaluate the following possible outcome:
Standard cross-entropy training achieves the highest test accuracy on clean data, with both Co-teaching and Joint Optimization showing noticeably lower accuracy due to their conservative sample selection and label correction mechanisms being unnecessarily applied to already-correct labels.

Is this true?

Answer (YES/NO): NO